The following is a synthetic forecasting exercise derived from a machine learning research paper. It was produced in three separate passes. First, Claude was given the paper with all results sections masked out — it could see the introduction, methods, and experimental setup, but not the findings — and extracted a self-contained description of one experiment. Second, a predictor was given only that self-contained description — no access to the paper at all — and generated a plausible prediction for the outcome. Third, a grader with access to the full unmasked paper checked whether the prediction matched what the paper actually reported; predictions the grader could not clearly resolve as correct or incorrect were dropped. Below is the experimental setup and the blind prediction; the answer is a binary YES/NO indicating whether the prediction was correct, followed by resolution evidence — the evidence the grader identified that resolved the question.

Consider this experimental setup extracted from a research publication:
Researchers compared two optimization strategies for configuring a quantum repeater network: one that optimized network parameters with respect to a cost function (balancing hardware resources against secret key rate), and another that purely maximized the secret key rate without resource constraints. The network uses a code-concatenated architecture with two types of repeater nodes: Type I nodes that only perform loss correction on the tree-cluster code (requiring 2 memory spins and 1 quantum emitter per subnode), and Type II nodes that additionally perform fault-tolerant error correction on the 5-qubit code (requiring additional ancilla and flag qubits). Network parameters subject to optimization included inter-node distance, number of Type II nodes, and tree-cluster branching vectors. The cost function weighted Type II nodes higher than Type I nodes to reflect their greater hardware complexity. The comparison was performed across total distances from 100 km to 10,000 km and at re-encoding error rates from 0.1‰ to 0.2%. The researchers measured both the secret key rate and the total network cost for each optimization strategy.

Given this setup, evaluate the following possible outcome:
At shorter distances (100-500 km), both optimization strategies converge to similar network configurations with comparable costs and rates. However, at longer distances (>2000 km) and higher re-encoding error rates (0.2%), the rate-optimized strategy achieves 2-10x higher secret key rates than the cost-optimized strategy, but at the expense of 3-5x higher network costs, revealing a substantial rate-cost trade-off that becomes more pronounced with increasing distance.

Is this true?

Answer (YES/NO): NO